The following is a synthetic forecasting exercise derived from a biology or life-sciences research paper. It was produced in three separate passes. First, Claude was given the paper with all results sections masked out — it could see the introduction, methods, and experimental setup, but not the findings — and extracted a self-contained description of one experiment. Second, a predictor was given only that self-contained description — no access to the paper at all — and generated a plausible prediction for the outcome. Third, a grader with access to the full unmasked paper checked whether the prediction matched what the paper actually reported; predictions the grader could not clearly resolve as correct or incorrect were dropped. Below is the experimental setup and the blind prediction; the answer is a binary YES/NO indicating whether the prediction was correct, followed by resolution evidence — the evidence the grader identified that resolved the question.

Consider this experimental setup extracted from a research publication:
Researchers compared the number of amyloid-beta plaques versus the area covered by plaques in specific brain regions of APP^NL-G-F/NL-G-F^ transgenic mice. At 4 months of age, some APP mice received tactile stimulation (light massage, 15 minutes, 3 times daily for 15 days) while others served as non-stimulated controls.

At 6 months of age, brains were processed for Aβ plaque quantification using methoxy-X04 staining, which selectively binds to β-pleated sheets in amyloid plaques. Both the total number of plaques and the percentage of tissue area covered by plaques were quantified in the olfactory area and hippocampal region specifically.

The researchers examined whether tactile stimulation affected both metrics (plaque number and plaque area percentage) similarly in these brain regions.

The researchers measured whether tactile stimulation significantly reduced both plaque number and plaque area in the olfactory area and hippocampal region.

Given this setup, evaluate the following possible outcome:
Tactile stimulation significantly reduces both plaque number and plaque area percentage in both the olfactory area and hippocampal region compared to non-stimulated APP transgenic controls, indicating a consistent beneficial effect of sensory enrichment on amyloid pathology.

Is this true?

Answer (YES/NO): YES